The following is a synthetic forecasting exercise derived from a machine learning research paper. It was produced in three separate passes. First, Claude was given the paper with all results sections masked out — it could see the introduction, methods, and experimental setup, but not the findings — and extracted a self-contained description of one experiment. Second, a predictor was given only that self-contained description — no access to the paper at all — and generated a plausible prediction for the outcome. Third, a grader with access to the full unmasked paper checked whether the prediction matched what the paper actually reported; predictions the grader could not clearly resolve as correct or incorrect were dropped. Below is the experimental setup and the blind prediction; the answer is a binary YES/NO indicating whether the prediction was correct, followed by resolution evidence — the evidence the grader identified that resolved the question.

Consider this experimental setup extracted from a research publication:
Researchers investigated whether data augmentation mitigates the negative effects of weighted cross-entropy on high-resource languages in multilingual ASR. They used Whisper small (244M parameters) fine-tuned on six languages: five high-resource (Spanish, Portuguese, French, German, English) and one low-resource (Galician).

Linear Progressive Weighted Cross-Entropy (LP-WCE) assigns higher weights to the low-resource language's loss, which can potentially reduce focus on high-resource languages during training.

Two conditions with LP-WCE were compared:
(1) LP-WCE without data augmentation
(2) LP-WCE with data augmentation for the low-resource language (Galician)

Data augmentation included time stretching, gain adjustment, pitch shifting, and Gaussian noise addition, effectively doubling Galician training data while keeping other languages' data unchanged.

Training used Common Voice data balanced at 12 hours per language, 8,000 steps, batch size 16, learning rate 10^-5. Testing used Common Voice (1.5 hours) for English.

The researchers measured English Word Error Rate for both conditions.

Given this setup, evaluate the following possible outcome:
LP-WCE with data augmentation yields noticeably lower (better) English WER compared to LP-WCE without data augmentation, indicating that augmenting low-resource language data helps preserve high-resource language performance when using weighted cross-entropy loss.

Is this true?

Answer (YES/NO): NO